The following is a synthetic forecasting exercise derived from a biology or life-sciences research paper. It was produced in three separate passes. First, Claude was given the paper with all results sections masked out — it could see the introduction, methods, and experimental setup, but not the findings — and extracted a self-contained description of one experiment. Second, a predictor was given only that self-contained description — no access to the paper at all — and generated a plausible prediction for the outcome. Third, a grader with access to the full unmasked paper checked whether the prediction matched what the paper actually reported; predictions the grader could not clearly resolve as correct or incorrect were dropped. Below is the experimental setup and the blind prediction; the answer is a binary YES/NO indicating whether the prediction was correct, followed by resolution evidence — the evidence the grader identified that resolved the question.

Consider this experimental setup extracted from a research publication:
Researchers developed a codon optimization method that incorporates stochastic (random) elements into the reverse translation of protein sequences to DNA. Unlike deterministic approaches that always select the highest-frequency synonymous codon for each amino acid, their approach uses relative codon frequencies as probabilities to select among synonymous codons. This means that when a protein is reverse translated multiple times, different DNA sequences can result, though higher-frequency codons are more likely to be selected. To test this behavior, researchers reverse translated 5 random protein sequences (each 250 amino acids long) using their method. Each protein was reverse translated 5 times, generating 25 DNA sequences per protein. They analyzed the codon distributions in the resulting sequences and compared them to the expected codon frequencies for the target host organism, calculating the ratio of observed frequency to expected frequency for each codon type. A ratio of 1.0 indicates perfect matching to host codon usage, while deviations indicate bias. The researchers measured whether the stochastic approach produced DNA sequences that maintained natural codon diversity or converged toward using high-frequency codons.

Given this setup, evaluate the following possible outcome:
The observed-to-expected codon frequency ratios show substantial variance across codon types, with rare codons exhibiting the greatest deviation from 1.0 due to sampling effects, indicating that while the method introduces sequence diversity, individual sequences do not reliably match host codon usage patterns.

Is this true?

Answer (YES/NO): NO